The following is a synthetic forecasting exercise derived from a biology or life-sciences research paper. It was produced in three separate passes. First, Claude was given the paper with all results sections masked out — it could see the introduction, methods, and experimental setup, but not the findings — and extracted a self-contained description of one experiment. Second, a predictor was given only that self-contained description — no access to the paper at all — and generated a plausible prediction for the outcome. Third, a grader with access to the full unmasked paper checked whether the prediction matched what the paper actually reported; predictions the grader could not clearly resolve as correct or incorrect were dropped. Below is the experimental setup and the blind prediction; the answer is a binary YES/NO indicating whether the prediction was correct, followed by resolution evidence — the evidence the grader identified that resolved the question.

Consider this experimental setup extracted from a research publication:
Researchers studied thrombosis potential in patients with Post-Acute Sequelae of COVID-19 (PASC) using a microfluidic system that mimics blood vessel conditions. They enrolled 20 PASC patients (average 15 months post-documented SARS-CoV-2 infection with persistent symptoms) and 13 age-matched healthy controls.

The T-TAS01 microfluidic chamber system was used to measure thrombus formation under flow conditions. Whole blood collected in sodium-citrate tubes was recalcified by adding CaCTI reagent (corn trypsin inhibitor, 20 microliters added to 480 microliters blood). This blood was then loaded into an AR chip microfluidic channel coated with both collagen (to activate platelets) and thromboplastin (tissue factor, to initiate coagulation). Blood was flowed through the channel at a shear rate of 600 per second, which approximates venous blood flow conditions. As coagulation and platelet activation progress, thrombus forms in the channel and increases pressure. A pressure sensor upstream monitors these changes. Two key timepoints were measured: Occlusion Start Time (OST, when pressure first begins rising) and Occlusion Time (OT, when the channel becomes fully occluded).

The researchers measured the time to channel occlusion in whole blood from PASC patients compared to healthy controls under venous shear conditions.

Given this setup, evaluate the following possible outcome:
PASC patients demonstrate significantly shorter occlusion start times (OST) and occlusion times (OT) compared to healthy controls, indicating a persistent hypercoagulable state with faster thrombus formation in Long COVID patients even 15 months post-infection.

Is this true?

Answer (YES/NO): NO